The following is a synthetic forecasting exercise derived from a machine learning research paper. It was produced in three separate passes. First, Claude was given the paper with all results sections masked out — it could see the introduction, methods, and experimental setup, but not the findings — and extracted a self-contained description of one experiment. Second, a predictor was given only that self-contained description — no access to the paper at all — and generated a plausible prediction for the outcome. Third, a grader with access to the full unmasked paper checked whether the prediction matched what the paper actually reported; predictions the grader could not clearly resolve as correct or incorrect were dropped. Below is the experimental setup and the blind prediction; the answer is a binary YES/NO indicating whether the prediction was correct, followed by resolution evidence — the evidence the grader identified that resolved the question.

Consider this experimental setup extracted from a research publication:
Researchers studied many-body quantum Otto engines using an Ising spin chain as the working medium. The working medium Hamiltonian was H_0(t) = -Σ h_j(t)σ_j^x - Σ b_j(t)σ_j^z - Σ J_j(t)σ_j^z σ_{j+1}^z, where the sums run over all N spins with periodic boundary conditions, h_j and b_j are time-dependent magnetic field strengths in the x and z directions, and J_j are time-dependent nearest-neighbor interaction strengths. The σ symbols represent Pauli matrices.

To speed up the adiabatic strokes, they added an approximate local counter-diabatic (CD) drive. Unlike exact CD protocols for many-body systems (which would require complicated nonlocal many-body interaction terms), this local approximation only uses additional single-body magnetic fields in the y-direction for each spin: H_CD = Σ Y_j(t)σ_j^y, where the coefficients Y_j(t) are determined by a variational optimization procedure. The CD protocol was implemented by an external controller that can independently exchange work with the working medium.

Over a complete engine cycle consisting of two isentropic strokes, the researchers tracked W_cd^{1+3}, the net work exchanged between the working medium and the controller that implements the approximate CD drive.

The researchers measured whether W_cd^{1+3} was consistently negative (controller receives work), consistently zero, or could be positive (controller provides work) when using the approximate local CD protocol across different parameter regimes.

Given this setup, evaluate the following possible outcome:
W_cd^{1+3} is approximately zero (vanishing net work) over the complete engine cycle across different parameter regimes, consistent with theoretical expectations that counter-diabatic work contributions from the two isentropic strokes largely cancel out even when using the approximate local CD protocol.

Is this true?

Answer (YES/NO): NO